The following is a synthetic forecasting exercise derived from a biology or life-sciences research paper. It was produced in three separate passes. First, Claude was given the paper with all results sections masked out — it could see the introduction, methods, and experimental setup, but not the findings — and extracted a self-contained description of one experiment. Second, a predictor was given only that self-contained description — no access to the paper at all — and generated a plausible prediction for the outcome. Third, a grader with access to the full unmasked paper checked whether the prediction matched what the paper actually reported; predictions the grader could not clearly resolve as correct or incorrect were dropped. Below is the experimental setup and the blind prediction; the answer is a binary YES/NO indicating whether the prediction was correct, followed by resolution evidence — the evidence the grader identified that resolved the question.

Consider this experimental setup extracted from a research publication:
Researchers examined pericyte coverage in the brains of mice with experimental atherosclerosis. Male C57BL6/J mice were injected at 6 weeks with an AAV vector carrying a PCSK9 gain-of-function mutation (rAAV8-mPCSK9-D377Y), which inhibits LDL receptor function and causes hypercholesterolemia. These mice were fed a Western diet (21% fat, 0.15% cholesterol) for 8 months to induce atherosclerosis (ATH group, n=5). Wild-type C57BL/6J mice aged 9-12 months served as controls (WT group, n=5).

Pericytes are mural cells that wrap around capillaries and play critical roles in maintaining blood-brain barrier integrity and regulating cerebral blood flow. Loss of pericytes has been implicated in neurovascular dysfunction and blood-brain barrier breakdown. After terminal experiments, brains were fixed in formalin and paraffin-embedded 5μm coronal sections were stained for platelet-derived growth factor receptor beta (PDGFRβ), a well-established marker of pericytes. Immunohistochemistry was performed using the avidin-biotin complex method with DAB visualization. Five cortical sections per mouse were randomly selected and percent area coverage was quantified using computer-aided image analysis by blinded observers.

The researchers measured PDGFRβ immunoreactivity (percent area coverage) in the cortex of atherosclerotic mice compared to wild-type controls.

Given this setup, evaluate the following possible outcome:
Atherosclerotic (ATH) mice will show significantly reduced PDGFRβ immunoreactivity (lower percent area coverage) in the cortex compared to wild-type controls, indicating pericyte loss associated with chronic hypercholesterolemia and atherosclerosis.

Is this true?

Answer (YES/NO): YES